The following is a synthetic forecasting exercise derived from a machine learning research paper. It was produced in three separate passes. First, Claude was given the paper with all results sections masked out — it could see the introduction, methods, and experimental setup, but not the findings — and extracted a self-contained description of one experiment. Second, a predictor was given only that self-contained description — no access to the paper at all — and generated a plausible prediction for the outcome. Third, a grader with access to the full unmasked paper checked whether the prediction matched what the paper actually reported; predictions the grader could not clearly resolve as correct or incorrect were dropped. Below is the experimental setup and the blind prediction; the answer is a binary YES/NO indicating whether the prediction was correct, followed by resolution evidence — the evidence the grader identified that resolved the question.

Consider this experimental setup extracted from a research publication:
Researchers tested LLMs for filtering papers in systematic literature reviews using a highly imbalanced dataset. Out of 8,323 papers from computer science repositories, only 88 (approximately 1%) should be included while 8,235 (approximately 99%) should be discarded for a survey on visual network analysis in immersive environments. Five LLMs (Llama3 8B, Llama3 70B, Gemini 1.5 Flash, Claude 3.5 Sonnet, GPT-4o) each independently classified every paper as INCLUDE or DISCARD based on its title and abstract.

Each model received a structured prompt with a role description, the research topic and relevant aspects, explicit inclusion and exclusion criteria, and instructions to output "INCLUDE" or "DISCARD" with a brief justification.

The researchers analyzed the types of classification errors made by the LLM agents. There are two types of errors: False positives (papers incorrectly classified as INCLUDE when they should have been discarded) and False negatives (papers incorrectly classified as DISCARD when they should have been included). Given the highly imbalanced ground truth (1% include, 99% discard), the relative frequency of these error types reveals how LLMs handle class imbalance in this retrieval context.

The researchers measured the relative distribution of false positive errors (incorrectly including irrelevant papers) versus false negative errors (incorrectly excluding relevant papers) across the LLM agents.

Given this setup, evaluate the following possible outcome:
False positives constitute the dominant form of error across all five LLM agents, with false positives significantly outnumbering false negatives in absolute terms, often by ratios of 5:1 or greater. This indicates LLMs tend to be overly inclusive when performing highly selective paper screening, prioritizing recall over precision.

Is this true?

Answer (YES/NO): YES